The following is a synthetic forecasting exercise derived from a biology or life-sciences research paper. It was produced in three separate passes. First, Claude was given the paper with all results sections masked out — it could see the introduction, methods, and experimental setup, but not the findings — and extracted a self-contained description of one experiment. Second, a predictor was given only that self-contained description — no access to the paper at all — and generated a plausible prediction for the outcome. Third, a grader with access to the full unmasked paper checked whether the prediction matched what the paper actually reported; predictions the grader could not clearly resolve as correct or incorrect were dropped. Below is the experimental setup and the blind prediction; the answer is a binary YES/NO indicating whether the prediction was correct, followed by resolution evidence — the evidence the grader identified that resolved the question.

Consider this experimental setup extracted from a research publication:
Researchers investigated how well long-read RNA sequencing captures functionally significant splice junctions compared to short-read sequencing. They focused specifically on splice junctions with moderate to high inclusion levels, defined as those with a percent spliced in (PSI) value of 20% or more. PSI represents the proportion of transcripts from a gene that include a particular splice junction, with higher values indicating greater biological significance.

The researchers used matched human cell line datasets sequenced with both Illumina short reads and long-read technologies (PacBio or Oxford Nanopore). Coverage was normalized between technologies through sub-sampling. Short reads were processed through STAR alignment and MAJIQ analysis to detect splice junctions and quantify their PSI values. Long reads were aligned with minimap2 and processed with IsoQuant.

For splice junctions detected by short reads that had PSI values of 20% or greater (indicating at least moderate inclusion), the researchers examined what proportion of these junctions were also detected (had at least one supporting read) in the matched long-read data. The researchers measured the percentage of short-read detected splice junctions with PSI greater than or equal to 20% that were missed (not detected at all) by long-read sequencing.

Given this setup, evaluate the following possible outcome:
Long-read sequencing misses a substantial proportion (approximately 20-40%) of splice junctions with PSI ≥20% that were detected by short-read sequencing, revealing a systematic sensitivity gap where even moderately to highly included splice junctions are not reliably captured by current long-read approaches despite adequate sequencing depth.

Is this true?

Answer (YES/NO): NO